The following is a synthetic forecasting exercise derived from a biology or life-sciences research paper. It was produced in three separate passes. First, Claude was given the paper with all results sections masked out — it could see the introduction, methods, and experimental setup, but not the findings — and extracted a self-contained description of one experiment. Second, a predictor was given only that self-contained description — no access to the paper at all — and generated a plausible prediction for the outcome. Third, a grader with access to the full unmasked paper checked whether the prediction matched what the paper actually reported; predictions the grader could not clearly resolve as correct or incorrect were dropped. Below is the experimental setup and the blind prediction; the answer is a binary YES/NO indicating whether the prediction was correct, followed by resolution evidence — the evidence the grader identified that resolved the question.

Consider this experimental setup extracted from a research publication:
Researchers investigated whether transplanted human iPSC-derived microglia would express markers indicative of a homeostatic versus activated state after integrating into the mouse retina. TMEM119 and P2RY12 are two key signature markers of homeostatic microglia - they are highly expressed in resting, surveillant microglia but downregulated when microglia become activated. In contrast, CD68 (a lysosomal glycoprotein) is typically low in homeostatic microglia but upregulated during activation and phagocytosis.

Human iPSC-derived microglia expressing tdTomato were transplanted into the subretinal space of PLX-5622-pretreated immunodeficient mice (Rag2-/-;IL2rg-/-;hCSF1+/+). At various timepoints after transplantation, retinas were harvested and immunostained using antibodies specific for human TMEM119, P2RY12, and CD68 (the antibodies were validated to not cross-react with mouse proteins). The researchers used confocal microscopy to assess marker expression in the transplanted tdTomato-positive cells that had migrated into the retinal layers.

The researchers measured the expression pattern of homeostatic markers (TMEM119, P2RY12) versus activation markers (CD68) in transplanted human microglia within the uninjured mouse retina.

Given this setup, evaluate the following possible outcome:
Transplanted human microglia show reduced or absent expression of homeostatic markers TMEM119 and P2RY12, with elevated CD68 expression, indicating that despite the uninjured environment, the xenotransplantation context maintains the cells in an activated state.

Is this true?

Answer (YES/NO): NO